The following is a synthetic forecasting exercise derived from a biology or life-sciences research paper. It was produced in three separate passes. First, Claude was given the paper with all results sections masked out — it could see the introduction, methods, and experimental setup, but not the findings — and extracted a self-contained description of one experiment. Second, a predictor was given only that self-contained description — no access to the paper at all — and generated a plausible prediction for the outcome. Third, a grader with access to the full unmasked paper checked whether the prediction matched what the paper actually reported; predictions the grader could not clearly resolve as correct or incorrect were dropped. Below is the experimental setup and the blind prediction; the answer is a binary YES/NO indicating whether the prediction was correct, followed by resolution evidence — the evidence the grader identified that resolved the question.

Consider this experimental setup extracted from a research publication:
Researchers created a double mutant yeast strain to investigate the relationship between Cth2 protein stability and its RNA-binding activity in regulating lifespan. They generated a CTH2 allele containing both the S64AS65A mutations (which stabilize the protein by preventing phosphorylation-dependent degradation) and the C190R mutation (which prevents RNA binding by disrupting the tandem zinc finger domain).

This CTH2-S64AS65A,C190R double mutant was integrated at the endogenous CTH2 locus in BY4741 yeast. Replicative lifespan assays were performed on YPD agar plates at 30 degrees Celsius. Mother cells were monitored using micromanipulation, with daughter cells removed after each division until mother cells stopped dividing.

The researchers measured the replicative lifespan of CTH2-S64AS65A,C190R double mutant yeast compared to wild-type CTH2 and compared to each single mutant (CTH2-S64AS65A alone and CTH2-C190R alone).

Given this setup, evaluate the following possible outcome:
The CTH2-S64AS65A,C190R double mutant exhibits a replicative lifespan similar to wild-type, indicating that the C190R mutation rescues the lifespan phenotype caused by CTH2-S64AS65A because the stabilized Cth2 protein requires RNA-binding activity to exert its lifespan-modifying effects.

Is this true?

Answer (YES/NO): YES